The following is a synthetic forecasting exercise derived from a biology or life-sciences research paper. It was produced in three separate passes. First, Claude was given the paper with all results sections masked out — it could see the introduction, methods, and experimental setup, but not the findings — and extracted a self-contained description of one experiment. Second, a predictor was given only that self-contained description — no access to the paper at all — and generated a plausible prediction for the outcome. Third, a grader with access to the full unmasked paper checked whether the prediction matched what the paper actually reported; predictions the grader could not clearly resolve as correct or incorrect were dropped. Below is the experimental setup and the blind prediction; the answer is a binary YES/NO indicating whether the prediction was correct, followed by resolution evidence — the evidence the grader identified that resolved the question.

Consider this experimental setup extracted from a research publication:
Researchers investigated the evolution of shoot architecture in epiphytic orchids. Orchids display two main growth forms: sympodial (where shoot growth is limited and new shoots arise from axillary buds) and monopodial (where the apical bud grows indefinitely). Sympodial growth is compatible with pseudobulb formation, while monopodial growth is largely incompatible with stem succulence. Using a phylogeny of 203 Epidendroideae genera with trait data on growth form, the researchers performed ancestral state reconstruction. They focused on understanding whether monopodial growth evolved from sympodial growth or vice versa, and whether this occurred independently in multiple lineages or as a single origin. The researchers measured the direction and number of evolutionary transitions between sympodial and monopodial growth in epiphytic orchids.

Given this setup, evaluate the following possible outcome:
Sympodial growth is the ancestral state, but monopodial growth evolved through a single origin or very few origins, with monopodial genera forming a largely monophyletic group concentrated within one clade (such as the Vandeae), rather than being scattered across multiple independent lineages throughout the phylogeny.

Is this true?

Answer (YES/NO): NO